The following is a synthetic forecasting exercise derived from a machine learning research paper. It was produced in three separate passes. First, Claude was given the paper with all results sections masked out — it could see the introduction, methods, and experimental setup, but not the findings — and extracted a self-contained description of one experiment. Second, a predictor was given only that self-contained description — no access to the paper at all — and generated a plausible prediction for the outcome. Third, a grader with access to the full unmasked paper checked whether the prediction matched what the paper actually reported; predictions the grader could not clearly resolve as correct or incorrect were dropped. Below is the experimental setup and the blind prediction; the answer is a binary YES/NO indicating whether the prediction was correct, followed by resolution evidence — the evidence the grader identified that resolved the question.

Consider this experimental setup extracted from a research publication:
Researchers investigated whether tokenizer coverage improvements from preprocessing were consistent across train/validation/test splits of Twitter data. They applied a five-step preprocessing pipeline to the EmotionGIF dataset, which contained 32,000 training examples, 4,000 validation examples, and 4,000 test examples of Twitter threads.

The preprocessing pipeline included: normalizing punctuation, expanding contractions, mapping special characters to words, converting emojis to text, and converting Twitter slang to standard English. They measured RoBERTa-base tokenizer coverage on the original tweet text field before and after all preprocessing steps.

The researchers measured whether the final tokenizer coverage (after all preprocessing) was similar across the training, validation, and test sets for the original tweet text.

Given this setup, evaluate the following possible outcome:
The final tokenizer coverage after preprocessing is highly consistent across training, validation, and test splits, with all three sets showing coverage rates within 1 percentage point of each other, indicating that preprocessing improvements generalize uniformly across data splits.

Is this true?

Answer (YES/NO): YES